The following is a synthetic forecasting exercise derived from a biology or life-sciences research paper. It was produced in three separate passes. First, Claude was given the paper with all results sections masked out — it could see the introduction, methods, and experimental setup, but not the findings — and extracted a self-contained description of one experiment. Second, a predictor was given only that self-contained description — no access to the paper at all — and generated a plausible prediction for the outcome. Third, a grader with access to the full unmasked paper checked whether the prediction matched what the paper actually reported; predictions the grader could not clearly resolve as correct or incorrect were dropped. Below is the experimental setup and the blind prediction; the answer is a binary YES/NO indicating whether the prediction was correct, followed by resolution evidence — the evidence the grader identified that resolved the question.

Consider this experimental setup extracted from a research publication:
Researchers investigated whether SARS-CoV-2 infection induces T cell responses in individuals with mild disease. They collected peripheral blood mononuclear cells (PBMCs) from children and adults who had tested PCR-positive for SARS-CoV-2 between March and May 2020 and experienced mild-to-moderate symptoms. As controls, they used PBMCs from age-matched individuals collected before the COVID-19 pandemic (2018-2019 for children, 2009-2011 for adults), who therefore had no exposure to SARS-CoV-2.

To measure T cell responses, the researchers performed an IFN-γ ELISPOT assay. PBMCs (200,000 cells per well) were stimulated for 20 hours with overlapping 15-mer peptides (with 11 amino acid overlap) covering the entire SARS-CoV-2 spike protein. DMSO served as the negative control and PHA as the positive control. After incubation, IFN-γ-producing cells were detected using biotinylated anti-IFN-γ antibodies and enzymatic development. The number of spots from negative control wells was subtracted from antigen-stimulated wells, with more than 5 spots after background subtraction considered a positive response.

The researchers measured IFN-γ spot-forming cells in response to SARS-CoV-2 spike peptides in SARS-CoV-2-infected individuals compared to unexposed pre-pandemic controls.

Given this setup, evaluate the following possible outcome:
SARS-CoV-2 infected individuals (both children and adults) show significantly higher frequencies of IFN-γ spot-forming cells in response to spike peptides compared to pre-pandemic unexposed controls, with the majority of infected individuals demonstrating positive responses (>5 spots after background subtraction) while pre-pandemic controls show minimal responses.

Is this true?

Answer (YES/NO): YES